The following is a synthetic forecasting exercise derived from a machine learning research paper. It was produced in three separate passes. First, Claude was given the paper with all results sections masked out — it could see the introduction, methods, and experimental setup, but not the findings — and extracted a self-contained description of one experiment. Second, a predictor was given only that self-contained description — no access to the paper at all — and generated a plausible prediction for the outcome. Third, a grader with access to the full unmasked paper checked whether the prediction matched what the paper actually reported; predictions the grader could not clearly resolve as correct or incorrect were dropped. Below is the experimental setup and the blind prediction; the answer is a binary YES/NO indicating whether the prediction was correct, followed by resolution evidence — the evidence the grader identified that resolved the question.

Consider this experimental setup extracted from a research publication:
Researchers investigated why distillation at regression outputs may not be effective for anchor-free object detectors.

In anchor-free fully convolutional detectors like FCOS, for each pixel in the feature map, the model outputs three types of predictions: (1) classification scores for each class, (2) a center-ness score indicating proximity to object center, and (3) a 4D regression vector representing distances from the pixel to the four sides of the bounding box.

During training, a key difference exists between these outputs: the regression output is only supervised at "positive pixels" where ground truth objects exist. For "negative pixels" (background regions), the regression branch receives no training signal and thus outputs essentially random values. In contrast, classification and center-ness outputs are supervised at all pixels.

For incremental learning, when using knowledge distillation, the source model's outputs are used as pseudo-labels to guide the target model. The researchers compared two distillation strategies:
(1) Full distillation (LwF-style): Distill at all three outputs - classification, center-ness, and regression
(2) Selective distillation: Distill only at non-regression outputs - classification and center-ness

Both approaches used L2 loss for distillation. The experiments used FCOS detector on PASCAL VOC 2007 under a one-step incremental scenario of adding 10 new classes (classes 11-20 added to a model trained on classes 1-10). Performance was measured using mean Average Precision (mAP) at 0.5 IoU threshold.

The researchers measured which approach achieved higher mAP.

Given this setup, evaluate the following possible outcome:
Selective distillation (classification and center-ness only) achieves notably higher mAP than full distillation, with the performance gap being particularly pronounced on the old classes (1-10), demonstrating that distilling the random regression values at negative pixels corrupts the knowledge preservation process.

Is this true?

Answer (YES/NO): NO